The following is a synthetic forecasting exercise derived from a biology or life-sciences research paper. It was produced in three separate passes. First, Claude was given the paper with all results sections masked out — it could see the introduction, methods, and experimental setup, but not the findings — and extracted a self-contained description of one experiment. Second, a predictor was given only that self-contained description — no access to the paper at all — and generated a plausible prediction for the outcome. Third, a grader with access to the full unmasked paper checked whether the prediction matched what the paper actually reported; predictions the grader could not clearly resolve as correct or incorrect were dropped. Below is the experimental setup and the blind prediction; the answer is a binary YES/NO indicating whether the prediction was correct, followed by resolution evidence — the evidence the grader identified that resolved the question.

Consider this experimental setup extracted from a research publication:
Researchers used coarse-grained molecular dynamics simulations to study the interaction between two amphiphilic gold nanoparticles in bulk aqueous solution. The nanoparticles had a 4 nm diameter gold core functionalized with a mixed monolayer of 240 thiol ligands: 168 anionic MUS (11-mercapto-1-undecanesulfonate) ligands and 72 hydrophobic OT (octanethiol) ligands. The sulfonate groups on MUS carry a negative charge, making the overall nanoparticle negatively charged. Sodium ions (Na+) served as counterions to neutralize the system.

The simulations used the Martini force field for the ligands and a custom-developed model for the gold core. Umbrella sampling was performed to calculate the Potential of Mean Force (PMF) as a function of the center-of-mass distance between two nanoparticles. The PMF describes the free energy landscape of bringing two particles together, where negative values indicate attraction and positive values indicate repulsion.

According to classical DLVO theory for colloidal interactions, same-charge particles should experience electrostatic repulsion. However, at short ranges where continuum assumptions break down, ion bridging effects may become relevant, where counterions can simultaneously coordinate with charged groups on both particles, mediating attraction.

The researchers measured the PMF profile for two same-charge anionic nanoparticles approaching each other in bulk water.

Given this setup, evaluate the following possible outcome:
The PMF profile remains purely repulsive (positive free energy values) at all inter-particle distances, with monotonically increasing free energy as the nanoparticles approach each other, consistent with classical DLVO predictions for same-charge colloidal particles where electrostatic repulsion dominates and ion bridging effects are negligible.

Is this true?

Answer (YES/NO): NO